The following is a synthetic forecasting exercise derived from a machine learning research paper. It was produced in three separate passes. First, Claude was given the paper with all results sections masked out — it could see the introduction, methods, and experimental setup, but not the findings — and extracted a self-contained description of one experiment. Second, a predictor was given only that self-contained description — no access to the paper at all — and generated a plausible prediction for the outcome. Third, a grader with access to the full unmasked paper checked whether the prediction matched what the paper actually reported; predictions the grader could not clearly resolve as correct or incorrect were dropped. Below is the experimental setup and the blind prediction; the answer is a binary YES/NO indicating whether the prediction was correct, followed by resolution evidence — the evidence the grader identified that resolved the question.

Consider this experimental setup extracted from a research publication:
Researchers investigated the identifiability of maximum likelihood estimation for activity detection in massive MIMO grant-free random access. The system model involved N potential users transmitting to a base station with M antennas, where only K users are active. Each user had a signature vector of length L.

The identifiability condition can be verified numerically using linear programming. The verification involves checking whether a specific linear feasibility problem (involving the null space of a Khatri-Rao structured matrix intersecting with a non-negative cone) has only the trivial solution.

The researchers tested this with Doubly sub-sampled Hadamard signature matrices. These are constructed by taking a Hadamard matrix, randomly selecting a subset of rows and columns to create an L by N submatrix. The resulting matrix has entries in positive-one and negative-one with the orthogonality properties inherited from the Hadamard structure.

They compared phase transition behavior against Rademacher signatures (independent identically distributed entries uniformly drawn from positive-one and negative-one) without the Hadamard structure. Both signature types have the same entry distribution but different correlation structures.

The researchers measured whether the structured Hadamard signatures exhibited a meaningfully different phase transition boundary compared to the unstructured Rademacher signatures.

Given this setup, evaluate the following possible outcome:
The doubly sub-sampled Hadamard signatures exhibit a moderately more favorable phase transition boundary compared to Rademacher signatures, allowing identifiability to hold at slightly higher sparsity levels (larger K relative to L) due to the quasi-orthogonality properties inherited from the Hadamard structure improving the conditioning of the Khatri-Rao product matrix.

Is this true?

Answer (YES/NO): NO